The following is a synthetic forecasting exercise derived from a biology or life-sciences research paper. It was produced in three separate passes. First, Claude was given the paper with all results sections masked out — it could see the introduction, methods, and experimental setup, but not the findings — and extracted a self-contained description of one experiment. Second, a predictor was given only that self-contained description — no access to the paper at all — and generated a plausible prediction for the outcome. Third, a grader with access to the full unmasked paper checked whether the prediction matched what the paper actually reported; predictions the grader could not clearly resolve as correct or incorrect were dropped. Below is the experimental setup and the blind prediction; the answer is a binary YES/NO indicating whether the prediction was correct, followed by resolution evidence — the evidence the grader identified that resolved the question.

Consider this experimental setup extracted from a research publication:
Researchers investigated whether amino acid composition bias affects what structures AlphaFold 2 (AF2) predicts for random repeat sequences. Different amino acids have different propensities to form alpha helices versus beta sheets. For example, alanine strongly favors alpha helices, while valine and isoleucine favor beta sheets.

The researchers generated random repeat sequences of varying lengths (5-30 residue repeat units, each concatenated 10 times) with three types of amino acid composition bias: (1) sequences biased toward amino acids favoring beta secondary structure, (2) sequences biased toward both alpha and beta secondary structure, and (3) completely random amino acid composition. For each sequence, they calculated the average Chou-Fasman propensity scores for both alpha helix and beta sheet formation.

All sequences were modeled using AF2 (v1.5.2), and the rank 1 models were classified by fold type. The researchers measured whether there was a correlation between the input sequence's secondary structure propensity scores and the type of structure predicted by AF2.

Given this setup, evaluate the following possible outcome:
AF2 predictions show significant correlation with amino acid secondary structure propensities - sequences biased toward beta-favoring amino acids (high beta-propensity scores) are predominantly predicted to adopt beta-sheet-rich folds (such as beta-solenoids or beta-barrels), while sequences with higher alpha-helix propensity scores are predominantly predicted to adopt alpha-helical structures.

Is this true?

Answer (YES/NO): NO